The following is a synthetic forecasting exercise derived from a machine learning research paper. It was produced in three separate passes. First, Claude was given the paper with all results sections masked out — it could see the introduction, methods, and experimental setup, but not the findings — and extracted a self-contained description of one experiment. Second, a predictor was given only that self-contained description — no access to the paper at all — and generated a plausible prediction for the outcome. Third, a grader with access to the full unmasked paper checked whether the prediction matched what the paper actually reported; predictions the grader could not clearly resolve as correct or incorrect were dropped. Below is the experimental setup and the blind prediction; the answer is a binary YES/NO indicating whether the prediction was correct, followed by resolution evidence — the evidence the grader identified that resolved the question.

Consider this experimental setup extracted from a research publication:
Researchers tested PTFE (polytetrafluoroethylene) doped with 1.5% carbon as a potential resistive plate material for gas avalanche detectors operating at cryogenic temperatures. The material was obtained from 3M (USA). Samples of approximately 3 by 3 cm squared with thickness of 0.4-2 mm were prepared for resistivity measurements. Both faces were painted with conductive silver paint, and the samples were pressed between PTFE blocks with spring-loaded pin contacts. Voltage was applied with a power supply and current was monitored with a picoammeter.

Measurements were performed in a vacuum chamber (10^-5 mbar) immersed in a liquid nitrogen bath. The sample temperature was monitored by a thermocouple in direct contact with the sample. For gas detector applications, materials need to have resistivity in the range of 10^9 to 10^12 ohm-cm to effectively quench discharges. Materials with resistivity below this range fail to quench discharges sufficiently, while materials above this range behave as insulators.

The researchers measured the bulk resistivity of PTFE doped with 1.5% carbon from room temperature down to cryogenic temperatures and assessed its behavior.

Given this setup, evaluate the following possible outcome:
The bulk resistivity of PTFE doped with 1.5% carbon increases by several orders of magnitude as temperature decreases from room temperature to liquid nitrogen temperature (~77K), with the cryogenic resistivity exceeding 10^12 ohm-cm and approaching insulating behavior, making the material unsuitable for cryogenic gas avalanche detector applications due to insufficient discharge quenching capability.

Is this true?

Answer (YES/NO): NO